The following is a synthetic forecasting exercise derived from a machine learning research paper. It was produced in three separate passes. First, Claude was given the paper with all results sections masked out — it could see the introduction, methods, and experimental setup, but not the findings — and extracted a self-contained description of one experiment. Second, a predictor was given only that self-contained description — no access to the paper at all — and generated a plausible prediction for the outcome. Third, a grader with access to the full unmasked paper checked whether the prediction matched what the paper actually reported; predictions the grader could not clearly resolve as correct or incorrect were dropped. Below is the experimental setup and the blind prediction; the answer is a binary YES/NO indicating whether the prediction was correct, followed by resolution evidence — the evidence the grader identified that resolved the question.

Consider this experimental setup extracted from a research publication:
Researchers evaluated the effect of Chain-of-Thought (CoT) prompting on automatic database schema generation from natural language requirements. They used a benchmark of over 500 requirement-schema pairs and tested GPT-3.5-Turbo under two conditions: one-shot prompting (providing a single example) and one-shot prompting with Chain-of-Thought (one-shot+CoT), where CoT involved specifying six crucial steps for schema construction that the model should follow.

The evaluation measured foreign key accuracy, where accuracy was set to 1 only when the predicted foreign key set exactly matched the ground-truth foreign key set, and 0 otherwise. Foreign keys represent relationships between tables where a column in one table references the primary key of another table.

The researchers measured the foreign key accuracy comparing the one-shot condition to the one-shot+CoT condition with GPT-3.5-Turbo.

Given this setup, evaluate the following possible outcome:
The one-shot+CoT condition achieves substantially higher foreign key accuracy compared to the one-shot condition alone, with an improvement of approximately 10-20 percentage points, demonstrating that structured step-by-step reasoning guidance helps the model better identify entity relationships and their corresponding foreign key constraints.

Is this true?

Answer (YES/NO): NO